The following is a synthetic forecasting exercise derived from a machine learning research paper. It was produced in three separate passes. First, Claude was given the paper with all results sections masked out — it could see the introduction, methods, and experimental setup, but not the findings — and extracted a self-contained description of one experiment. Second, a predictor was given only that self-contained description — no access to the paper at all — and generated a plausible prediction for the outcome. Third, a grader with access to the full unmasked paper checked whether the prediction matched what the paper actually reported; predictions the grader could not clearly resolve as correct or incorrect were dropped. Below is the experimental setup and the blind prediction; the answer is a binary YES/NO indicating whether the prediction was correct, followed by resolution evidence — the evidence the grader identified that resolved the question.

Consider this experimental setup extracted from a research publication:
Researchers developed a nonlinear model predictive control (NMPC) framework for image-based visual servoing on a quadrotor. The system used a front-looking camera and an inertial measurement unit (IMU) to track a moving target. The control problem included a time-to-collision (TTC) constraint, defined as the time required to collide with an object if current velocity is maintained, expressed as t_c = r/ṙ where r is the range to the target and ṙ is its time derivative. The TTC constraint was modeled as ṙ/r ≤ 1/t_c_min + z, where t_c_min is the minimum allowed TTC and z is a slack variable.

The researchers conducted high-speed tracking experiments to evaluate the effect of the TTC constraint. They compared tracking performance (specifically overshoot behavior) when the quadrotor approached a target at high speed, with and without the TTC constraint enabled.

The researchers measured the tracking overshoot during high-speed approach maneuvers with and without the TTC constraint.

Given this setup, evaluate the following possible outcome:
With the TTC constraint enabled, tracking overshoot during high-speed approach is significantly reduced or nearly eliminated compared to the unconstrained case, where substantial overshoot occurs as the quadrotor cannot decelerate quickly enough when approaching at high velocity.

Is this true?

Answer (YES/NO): YES